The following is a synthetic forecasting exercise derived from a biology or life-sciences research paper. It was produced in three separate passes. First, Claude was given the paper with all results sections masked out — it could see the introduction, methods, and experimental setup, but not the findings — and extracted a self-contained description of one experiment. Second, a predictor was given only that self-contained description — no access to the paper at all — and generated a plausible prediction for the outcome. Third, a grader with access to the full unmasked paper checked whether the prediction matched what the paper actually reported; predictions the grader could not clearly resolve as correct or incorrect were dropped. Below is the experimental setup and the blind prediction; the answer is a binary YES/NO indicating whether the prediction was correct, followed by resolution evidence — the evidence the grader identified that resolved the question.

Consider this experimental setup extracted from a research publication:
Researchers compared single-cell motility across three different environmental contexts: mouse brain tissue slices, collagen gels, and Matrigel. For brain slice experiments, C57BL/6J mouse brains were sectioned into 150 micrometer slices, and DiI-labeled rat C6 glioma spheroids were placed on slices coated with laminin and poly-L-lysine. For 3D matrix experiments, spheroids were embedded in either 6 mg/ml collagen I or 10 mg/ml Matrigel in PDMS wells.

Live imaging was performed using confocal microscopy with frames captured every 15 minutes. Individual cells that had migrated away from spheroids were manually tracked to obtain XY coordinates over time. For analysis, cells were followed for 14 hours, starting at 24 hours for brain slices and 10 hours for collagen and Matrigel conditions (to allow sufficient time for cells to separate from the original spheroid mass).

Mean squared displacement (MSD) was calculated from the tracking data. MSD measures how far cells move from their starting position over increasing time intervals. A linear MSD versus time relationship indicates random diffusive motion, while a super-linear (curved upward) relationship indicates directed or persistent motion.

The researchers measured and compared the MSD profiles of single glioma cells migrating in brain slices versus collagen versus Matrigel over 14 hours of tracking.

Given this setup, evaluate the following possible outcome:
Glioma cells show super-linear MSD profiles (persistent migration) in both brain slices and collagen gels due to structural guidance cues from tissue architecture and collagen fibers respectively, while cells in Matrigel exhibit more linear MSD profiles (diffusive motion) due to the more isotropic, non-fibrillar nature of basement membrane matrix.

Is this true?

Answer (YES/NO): NO